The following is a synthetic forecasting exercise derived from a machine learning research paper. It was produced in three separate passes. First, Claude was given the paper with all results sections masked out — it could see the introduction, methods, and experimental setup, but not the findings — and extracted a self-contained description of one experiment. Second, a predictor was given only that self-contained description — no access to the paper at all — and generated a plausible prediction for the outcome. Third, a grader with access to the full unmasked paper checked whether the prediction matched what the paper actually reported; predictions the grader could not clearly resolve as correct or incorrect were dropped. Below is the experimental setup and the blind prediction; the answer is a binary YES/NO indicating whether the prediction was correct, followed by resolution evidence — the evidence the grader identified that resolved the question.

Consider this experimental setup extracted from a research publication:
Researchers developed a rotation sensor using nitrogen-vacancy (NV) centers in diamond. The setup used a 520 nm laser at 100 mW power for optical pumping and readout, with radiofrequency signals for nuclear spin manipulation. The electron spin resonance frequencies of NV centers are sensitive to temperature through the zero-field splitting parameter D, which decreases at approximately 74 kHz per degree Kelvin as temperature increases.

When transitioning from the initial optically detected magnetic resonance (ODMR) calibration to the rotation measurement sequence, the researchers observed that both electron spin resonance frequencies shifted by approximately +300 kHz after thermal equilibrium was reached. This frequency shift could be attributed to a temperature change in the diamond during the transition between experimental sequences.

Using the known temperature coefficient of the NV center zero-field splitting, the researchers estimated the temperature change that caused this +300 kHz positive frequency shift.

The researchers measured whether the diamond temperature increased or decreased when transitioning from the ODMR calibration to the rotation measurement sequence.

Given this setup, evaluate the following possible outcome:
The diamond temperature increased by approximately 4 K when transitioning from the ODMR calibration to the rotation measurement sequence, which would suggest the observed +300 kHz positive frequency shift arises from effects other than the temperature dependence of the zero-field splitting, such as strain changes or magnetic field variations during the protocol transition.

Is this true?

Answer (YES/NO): NO